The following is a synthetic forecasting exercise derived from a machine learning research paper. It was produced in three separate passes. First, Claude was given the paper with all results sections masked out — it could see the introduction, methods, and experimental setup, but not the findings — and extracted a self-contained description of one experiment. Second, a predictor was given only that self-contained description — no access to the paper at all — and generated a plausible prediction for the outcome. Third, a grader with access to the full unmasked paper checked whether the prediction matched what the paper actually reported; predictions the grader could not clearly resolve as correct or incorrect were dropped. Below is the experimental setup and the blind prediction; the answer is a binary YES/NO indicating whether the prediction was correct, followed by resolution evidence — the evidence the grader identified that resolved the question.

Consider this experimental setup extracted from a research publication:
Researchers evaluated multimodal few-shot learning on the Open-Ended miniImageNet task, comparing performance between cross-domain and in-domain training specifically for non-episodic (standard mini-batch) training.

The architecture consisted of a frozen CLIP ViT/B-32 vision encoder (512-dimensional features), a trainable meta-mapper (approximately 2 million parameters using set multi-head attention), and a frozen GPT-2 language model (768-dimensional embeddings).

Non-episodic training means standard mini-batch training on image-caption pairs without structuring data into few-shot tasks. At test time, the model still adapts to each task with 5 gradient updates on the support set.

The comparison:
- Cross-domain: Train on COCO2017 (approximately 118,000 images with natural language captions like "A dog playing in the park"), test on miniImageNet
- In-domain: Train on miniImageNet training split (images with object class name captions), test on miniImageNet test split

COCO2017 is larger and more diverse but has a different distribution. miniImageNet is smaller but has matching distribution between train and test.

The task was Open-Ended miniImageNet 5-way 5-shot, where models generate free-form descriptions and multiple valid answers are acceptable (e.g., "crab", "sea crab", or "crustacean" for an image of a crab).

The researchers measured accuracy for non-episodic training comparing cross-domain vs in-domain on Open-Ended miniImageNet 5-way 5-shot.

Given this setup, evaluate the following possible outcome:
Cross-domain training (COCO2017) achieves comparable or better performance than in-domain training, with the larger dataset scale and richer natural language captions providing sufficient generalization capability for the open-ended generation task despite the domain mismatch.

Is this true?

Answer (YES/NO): YES